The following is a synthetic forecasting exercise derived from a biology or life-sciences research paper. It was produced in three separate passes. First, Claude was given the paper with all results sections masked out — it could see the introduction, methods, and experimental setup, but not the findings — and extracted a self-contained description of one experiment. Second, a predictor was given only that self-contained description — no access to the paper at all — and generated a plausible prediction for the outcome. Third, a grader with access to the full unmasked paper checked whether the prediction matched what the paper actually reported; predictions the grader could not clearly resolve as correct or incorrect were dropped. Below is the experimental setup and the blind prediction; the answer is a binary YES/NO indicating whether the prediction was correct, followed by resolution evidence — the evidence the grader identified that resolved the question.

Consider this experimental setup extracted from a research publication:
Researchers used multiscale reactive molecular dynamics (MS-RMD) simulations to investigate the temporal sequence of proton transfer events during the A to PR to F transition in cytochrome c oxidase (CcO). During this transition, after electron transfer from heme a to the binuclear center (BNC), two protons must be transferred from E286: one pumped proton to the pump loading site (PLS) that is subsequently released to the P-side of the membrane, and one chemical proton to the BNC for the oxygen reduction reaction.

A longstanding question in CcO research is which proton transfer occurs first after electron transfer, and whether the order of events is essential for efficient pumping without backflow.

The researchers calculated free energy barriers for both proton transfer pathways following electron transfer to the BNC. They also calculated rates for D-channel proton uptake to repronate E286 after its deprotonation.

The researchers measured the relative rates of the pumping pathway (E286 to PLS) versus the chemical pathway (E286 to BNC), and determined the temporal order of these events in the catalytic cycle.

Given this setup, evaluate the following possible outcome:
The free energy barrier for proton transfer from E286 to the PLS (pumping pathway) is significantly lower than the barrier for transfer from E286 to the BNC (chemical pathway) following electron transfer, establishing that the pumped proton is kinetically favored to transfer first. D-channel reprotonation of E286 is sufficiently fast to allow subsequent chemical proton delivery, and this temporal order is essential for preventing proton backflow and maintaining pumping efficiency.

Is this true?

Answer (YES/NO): YES